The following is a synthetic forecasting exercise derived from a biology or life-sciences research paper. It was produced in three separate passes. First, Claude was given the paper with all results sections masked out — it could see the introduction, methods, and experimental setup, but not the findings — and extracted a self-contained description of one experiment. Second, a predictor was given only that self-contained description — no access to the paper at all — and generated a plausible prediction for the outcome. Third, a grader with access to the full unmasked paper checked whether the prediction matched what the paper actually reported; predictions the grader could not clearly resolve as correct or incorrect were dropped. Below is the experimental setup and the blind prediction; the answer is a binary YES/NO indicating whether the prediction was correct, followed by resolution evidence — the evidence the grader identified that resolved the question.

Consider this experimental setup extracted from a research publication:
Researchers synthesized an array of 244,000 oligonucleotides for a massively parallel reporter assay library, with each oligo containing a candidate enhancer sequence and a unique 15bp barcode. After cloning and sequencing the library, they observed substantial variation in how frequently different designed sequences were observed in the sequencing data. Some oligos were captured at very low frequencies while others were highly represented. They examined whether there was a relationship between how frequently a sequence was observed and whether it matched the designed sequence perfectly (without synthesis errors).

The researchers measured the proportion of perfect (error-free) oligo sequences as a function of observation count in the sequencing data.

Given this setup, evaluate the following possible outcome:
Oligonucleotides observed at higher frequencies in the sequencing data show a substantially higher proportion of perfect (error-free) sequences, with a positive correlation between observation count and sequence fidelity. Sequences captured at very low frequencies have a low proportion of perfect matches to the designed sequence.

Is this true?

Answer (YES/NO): YES